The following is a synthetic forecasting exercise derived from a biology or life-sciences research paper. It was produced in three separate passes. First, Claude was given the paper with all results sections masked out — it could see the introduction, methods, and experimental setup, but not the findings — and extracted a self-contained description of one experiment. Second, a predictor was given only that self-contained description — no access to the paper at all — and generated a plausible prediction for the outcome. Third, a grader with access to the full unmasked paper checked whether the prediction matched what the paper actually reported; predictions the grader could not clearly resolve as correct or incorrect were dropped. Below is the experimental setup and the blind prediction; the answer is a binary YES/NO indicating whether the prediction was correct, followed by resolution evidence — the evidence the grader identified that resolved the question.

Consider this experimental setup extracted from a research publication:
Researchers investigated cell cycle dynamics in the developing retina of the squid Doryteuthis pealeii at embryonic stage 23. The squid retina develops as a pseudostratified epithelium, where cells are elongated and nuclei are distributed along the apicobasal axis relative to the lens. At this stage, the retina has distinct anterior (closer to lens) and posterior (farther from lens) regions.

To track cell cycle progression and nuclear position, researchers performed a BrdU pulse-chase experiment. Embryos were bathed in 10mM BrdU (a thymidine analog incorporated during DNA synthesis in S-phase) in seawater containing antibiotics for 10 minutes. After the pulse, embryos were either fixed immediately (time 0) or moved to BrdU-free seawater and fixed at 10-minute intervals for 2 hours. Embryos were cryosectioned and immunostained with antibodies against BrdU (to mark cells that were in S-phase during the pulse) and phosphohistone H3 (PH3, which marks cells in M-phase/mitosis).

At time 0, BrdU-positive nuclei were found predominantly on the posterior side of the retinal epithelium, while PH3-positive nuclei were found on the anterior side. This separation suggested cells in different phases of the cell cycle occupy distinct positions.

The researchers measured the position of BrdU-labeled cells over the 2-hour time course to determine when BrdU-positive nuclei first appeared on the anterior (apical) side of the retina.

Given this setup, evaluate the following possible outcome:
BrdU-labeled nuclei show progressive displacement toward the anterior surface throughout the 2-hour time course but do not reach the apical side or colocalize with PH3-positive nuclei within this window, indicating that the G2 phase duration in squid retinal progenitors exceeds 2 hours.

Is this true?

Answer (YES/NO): NO